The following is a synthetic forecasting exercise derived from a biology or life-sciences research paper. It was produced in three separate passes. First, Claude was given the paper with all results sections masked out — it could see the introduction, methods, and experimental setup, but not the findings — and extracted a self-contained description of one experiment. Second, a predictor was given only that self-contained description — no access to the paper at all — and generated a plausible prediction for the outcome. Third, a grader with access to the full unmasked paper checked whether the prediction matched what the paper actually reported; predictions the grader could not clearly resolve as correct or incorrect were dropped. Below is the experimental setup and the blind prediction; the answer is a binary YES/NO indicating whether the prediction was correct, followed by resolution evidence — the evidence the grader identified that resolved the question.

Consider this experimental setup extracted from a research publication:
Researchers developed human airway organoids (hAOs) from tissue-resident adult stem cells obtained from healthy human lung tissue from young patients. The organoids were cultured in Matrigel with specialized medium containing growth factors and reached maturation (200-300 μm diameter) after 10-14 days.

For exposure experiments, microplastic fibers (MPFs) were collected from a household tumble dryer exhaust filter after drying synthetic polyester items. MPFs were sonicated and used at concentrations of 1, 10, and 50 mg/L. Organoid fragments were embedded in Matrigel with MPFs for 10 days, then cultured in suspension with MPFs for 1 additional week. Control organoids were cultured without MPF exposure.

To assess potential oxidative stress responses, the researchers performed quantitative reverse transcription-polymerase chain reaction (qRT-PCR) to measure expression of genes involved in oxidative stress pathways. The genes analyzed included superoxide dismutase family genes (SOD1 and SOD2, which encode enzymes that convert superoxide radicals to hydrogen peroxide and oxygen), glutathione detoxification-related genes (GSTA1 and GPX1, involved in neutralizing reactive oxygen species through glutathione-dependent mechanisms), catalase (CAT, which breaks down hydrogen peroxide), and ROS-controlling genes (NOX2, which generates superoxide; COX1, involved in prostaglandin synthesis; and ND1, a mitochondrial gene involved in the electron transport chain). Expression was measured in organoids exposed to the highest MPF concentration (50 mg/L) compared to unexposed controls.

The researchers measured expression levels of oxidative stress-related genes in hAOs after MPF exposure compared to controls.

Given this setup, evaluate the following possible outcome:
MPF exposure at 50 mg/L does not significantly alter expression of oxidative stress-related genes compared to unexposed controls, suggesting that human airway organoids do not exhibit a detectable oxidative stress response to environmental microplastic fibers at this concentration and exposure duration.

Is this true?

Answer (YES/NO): YES